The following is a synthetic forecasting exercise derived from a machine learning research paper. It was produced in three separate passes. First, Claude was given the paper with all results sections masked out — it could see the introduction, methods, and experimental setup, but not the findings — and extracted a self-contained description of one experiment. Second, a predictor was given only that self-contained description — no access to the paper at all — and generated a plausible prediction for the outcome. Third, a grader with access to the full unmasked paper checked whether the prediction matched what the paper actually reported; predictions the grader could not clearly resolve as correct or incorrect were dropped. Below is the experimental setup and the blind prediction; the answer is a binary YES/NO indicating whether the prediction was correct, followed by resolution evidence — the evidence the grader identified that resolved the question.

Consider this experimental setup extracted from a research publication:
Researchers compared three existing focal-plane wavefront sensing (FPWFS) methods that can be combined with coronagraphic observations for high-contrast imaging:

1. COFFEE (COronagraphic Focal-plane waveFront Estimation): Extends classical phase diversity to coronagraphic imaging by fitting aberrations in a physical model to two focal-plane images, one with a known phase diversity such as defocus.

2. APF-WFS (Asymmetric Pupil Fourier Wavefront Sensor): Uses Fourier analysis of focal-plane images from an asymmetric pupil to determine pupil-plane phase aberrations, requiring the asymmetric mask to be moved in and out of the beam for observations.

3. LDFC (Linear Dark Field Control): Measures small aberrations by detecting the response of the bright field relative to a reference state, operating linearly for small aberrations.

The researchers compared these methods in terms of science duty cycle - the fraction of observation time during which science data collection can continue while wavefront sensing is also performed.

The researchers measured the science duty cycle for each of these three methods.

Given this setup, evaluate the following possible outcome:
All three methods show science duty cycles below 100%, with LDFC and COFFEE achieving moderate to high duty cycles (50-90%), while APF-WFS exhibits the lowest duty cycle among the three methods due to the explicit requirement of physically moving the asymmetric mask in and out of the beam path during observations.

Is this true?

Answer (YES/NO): NO